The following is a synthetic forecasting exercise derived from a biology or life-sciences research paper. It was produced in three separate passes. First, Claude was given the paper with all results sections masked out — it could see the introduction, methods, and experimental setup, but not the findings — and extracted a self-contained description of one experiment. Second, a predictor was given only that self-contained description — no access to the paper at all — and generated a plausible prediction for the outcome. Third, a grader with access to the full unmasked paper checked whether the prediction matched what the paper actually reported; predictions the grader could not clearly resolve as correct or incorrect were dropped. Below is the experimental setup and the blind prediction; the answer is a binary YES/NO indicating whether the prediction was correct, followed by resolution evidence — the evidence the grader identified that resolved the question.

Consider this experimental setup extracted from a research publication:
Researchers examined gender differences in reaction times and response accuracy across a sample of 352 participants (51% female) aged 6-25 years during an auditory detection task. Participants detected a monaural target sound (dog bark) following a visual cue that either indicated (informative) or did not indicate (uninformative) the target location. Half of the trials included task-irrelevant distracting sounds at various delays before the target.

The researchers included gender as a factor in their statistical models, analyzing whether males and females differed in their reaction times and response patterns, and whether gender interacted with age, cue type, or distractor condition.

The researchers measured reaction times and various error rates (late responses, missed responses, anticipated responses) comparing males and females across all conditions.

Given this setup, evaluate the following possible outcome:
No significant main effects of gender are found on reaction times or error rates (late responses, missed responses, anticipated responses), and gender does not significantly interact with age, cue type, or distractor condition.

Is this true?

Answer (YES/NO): NO